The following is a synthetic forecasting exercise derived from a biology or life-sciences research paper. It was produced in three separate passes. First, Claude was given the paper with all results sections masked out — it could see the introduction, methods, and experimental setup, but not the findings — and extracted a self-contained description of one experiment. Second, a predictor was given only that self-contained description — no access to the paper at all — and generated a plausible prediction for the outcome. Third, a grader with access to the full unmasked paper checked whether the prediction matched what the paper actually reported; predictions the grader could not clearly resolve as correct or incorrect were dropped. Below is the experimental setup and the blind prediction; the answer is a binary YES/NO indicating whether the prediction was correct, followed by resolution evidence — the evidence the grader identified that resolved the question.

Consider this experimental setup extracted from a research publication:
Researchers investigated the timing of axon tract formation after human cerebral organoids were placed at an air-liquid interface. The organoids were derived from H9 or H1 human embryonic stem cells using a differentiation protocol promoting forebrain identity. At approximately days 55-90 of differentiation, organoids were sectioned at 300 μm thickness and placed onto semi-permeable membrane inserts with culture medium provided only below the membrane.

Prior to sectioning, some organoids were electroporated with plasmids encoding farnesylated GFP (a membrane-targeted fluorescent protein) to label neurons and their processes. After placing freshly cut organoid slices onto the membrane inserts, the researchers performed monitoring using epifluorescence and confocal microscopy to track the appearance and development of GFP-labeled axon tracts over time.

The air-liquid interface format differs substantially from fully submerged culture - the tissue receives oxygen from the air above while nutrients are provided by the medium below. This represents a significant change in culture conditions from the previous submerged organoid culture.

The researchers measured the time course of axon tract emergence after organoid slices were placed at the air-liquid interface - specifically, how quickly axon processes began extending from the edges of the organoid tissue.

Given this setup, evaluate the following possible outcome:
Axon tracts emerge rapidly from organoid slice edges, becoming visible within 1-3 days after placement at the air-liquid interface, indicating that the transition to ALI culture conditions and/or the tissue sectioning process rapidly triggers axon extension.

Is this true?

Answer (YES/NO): NO